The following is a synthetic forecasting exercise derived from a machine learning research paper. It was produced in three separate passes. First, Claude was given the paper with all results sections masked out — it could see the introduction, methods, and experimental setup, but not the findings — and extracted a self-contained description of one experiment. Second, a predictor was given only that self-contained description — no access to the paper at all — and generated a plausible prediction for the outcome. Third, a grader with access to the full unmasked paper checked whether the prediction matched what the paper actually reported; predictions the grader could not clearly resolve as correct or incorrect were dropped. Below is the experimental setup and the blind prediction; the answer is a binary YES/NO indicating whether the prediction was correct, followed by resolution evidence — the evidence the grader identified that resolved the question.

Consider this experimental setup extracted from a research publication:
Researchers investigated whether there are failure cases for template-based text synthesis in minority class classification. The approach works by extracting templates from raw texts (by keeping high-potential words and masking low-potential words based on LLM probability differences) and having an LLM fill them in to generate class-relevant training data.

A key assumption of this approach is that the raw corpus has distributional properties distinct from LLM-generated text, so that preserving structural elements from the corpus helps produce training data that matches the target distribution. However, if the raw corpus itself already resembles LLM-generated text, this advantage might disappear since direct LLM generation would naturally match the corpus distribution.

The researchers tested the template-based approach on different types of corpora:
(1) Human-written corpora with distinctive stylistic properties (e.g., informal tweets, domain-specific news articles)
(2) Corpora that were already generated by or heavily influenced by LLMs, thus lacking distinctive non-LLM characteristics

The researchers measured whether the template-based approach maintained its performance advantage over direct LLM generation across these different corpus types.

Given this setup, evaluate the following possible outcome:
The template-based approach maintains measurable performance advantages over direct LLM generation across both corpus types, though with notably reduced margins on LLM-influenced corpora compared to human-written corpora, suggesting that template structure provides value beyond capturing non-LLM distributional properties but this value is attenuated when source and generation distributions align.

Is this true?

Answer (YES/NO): NO